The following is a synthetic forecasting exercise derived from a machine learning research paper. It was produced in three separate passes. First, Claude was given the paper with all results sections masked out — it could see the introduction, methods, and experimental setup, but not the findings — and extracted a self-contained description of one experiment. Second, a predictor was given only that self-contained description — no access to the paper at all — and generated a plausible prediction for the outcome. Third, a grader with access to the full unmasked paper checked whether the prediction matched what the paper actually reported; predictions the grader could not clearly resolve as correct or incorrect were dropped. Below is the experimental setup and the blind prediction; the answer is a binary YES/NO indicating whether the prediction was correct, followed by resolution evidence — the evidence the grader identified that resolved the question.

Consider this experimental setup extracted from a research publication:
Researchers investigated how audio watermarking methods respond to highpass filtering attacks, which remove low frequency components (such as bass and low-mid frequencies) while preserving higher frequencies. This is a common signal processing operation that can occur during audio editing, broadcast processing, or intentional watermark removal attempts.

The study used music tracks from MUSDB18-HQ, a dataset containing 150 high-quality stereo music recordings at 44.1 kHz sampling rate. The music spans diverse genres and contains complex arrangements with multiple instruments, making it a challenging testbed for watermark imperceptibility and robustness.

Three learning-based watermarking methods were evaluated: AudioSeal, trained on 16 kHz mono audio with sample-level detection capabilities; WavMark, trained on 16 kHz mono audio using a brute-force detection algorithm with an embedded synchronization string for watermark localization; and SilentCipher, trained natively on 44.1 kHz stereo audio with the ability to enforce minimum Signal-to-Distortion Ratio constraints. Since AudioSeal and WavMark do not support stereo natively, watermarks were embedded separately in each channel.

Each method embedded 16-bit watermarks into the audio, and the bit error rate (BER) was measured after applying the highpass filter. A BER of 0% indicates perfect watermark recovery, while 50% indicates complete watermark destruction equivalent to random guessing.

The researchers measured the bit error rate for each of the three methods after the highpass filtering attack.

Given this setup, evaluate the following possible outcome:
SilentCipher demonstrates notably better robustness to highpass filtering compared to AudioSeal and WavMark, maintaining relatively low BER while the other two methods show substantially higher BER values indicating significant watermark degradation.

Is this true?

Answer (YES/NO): NO